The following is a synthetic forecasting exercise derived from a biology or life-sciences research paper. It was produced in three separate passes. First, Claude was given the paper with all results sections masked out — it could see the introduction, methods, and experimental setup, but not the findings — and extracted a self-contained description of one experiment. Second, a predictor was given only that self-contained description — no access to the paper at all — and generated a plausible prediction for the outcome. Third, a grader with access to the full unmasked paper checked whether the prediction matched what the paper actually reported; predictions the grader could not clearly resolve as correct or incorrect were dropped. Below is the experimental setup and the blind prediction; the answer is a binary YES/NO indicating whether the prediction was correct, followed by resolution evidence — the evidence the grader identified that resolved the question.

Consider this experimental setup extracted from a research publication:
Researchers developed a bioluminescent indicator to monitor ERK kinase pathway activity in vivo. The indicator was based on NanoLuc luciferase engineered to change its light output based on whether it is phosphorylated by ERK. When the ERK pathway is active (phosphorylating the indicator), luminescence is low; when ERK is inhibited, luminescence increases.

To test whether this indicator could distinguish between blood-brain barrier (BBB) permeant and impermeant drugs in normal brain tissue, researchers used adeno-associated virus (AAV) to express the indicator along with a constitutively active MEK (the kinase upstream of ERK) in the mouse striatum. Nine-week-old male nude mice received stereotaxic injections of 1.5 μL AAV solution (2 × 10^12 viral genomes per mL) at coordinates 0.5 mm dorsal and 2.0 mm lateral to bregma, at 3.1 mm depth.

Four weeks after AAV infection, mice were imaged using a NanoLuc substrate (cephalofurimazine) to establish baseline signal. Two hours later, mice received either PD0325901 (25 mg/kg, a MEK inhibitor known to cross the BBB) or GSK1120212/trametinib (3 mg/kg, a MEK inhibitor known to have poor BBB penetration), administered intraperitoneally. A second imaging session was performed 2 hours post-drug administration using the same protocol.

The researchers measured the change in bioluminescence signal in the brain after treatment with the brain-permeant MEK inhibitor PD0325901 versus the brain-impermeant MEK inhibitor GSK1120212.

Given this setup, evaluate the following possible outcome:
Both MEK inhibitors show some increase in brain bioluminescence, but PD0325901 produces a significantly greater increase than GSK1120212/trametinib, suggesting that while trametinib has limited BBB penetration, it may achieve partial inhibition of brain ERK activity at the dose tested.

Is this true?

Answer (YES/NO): NO